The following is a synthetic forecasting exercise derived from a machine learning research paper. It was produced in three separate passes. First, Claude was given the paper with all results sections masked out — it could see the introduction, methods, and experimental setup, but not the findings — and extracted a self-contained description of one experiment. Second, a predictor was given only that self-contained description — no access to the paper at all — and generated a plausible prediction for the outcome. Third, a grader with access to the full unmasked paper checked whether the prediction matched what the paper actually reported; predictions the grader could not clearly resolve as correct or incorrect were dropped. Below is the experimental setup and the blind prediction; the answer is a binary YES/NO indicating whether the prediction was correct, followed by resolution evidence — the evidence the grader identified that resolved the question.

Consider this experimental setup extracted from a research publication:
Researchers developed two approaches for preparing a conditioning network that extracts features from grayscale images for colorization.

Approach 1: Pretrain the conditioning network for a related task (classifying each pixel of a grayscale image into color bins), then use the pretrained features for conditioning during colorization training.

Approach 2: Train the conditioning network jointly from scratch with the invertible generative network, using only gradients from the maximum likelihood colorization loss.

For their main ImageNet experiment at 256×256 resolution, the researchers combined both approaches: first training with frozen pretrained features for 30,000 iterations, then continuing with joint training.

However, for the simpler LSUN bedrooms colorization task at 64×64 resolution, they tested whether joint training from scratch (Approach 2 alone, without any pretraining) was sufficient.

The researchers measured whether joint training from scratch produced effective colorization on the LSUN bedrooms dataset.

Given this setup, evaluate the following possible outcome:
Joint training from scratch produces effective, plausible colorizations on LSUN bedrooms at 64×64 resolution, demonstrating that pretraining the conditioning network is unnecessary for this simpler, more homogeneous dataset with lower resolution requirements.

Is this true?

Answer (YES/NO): YES